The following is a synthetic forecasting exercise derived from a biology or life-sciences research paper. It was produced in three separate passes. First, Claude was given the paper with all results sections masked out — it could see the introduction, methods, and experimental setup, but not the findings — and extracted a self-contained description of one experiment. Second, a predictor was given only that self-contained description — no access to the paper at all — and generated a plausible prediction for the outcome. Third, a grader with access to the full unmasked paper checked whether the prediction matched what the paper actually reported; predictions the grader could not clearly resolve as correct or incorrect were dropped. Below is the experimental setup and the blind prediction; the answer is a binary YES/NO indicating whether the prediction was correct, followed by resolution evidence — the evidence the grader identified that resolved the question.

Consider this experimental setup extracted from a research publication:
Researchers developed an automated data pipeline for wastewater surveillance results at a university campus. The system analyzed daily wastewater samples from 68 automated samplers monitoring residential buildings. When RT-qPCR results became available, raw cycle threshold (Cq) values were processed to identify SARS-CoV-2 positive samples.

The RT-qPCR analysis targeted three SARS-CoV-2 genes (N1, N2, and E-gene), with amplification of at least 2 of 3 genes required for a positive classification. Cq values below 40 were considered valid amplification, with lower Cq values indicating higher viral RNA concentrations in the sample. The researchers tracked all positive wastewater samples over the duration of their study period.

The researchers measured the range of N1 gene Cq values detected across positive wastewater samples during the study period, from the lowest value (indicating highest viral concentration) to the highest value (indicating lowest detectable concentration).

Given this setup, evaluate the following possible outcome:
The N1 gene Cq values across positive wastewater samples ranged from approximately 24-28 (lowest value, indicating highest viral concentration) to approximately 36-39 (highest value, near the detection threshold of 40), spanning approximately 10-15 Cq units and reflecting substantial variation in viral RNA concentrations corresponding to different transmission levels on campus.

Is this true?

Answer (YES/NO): NO